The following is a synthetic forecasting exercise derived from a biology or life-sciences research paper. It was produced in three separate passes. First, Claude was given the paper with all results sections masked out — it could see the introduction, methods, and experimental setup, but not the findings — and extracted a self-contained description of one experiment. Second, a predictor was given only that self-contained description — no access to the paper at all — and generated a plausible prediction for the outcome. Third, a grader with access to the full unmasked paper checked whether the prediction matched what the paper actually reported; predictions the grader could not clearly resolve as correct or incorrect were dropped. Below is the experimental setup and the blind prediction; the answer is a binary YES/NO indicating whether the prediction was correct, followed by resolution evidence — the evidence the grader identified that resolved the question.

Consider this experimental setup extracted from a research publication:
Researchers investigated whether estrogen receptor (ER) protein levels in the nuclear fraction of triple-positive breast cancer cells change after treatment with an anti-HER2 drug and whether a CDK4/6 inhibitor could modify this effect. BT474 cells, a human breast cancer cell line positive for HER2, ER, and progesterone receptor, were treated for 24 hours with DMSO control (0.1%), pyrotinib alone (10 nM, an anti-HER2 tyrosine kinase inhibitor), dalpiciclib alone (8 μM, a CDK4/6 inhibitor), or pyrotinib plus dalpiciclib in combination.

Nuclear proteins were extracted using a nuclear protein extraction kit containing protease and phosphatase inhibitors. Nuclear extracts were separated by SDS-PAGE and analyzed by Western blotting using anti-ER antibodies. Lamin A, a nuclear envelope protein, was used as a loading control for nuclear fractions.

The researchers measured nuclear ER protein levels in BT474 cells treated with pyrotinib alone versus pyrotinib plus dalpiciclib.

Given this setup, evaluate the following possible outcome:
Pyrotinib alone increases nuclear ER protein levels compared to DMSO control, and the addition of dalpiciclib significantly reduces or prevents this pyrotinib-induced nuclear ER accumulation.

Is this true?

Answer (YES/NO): YES